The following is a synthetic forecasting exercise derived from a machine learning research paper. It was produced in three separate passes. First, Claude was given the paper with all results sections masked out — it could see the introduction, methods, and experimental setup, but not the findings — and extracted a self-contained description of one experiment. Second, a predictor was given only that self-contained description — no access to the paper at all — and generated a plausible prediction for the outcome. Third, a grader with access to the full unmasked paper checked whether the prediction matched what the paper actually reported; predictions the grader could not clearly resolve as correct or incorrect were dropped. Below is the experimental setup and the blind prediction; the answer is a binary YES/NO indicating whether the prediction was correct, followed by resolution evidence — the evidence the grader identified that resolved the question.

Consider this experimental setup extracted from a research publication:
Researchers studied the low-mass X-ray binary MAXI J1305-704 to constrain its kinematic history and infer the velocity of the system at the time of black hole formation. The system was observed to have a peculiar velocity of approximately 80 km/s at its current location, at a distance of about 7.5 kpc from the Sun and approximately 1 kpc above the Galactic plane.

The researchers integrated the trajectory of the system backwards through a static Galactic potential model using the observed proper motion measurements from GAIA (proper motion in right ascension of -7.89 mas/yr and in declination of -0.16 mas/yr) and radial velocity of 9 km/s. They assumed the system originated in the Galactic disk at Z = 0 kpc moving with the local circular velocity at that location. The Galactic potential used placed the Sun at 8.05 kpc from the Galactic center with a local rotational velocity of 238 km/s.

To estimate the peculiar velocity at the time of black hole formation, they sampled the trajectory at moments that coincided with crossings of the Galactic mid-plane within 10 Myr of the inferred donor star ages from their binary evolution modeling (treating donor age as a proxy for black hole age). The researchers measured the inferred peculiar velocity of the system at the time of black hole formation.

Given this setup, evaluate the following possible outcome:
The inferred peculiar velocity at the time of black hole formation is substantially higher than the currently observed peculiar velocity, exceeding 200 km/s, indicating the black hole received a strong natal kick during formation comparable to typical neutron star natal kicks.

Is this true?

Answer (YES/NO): NO